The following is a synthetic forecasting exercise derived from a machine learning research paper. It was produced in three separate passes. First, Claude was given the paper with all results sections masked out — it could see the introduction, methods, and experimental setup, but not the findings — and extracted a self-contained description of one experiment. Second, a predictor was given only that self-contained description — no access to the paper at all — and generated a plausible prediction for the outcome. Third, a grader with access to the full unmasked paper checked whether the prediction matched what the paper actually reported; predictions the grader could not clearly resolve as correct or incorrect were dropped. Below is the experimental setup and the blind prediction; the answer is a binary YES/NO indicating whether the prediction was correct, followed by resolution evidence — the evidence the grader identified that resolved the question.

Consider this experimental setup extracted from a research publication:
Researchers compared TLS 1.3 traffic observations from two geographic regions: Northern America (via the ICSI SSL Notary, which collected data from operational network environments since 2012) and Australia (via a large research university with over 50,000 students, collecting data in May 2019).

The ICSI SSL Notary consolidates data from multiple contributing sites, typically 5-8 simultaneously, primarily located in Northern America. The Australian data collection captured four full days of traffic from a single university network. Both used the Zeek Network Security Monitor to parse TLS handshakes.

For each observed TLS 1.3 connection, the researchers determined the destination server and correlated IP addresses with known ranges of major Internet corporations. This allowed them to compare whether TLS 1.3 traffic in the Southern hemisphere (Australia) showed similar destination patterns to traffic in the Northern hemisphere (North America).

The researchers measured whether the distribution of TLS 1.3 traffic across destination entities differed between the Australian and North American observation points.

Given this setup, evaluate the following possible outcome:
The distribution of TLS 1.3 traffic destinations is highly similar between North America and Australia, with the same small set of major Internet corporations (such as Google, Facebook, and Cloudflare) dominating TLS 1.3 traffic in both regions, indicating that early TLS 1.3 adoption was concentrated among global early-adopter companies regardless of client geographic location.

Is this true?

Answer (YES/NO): NO